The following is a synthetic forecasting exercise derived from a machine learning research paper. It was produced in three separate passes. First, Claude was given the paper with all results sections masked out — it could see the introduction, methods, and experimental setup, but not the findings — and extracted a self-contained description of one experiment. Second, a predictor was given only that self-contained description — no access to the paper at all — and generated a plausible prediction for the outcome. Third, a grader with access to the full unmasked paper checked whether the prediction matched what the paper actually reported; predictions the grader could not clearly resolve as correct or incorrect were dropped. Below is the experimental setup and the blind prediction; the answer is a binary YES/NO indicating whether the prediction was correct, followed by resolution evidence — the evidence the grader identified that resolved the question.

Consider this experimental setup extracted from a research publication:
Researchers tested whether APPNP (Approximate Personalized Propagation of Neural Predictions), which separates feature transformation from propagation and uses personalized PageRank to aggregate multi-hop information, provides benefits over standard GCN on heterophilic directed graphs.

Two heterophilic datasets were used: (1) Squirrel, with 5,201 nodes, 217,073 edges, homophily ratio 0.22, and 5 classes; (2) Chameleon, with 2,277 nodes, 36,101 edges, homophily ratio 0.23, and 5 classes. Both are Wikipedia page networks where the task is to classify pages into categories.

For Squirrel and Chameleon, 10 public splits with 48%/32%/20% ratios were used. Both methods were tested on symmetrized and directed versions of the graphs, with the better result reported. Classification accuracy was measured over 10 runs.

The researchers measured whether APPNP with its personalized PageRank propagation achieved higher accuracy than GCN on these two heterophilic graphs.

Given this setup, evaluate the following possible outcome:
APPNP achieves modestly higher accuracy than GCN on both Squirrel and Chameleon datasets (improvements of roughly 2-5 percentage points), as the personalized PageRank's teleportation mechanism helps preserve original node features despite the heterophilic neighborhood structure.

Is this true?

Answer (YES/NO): NO